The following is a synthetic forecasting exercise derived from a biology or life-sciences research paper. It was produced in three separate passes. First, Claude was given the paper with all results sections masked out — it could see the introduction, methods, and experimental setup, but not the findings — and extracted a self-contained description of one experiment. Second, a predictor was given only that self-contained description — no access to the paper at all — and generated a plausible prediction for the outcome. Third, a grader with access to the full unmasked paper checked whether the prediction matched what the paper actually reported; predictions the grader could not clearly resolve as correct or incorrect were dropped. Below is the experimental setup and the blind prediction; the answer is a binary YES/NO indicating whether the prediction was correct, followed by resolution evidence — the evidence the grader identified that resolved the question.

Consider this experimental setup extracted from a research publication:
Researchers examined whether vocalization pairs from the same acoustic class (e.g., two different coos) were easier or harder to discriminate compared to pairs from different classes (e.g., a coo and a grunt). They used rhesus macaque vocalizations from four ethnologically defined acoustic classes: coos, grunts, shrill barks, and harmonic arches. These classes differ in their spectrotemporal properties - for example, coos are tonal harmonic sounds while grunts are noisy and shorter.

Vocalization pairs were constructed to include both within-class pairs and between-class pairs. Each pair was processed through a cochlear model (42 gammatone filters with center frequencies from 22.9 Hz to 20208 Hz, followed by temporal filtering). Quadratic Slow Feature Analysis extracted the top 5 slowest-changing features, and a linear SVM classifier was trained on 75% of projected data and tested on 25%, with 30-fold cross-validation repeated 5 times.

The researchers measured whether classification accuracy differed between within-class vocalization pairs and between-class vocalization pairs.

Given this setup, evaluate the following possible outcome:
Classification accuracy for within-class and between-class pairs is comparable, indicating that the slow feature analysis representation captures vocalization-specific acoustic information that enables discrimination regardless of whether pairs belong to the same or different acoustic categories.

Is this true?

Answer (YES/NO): YES